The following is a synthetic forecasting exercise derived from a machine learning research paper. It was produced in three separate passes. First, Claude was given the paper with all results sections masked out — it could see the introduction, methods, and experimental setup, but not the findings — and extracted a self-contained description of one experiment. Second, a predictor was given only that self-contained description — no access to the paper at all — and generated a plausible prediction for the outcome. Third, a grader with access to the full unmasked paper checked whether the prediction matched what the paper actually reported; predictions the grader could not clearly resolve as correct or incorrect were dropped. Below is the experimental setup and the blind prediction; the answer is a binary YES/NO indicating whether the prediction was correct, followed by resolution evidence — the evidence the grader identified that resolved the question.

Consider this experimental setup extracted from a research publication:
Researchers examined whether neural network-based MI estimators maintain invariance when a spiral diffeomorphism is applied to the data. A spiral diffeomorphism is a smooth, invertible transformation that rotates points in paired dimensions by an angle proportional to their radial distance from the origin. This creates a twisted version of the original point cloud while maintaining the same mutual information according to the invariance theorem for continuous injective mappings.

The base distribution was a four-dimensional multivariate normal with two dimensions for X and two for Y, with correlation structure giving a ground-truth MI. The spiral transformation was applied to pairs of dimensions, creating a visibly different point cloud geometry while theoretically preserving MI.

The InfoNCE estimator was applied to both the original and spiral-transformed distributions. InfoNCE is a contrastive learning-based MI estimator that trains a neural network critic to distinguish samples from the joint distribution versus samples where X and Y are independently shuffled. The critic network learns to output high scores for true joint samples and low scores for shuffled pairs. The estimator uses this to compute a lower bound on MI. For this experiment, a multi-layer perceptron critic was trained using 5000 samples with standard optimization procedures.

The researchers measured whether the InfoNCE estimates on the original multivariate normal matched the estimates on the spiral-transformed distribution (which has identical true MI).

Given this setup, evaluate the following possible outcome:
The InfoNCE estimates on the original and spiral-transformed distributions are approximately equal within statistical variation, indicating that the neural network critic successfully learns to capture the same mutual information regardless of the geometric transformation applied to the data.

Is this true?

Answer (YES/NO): NO